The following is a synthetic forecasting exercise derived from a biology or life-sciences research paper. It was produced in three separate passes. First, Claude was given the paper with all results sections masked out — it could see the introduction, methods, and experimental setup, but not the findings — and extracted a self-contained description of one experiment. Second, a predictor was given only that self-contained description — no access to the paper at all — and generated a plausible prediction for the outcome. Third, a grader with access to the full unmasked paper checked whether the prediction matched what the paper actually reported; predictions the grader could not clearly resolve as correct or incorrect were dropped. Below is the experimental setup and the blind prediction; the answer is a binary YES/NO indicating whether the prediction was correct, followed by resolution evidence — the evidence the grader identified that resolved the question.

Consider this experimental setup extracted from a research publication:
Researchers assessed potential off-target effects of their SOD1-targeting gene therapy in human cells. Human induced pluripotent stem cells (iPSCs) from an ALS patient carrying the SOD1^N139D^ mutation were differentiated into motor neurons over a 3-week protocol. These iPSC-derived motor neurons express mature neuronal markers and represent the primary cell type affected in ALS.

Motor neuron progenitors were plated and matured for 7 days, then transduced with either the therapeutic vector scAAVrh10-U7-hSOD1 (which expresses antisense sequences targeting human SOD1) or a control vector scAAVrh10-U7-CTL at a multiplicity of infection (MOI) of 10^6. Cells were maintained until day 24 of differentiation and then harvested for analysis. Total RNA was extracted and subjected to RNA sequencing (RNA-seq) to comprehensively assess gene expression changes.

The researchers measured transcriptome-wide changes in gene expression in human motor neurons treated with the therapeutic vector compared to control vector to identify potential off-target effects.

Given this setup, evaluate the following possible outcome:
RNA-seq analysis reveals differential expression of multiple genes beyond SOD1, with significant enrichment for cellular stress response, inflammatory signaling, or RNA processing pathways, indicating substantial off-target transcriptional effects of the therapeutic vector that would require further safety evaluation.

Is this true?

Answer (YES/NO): NO